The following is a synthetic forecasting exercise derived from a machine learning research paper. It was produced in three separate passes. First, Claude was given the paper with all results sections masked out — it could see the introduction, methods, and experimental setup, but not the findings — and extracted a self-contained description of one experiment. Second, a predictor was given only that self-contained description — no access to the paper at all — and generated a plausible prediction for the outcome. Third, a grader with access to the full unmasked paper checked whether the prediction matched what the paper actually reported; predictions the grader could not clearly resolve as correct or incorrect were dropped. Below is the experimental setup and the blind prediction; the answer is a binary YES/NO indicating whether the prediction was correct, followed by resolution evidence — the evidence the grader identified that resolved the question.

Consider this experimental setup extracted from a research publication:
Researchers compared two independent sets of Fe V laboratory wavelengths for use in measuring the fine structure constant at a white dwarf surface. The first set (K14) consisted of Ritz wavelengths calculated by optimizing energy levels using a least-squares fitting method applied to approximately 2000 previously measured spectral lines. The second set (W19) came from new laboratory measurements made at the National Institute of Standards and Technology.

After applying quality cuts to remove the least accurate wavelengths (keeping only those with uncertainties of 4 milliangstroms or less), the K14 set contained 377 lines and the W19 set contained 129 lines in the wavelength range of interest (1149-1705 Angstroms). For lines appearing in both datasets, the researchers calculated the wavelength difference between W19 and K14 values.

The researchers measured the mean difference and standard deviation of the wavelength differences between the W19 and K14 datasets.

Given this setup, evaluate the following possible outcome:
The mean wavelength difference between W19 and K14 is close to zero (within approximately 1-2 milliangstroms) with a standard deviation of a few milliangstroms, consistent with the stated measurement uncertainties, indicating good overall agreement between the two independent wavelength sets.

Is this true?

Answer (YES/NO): YES